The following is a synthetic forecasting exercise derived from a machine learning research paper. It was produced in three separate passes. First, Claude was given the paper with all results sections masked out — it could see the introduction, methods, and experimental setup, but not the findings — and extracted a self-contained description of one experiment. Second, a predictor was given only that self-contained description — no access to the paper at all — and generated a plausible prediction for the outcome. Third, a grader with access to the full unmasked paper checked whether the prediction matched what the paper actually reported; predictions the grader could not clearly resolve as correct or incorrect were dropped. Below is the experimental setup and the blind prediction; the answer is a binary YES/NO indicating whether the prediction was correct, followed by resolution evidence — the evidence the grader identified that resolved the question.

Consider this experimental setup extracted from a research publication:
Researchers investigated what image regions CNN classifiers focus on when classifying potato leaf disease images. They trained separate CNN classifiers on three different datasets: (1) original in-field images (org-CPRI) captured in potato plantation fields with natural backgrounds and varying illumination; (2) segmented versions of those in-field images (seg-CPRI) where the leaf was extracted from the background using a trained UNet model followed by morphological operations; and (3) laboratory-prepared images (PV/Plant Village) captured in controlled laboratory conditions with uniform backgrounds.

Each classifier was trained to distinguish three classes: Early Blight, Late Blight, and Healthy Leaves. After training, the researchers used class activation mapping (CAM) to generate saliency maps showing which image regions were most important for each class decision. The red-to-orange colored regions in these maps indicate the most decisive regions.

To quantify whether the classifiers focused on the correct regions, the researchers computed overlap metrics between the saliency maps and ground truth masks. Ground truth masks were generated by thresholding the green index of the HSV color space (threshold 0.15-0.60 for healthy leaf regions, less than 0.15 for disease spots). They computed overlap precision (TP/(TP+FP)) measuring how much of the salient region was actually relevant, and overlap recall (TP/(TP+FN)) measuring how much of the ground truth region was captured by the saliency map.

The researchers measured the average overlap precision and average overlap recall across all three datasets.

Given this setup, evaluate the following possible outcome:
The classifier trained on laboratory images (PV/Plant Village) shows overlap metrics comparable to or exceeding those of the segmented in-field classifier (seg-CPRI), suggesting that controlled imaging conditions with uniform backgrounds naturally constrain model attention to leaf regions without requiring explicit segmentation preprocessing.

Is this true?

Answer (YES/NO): NO